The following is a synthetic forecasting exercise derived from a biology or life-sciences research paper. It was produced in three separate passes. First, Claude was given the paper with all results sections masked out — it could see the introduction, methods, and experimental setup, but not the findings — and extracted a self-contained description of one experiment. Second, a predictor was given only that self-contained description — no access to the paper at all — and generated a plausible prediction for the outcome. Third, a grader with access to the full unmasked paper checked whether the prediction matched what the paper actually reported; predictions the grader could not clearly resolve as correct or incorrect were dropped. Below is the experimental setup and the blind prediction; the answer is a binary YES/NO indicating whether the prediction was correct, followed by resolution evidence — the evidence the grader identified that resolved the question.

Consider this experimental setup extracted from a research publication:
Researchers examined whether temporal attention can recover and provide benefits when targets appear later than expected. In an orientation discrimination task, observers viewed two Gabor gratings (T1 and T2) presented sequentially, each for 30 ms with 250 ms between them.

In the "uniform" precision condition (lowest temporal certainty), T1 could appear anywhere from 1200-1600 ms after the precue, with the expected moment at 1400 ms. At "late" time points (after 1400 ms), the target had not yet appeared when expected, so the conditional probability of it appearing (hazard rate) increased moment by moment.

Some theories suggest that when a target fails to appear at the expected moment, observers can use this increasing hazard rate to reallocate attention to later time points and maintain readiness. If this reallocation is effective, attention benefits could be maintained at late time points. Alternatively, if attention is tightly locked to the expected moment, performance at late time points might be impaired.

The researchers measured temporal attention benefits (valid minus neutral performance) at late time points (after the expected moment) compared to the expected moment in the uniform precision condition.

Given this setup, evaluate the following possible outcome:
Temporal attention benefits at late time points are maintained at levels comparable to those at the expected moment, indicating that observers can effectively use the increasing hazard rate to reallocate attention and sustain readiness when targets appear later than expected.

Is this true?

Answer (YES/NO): NO